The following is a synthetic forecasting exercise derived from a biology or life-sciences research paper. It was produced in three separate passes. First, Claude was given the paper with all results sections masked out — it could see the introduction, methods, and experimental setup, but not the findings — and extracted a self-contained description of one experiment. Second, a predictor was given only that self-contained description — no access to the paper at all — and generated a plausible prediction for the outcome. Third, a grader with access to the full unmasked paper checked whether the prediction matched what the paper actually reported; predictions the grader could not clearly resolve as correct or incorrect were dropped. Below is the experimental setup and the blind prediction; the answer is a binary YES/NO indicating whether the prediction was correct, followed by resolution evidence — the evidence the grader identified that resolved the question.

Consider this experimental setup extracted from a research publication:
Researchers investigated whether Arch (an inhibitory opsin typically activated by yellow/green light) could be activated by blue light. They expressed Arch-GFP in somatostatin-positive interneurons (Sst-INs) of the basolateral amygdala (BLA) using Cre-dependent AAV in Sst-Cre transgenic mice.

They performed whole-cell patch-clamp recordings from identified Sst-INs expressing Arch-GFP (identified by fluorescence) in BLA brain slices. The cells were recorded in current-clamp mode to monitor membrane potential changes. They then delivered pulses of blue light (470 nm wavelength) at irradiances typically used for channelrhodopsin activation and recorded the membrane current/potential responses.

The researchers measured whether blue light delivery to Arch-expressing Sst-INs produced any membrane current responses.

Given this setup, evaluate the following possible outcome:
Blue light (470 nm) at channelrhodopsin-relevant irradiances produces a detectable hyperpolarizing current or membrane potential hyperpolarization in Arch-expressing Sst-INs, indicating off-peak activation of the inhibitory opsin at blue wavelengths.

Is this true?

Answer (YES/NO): YES